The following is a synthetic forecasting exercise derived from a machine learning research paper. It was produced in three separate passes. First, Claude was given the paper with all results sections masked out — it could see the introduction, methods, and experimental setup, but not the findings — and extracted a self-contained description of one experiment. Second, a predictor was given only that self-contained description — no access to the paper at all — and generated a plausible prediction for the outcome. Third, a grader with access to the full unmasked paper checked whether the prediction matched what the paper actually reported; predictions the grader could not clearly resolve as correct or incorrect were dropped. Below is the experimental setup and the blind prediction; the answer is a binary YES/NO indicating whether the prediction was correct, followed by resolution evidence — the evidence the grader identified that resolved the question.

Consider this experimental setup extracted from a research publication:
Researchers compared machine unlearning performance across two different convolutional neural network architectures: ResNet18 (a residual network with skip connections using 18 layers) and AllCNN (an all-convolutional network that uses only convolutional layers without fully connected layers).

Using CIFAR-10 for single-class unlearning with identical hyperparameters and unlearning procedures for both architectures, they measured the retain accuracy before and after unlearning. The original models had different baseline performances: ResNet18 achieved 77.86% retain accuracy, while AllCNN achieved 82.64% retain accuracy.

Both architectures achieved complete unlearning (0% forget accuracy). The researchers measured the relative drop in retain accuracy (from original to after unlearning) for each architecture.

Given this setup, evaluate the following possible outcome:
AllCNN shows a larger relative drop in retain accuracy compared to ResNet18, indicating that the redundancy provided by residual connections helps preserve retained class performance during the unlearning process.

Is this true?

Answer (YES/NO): YES